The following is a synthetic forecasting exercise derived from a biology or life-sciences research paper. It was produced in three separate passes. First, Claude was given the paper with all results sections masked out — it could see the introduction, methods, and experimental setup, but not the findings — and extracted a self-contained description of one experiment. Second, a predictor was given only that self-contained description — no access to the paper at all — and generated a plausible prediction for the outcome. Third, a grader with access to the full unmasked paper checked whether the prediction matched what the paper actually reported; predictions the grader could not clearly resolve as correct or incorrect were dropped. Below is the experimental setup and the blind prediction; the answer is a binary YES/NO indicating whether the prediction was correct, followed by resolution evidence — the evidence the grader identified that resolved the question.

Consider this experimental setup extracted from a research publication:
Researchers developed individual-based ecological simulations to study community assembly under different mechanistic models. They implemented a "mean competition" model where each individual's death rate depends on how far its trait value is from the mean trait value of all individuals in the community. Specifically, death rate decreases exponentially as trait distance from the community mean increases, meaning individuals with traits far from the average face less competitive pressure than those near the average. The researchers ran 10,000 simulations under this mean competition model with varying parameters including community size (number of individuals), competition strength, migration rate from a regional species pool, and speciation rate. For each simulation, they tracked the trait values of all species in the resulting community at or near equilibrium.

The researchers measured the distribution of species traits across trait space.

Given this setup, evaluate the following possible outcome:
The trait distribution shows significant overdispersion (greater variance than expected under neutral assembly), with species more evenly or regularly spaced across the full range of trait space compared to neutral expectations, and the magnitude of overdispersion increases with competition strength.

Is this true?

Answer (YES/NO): NO